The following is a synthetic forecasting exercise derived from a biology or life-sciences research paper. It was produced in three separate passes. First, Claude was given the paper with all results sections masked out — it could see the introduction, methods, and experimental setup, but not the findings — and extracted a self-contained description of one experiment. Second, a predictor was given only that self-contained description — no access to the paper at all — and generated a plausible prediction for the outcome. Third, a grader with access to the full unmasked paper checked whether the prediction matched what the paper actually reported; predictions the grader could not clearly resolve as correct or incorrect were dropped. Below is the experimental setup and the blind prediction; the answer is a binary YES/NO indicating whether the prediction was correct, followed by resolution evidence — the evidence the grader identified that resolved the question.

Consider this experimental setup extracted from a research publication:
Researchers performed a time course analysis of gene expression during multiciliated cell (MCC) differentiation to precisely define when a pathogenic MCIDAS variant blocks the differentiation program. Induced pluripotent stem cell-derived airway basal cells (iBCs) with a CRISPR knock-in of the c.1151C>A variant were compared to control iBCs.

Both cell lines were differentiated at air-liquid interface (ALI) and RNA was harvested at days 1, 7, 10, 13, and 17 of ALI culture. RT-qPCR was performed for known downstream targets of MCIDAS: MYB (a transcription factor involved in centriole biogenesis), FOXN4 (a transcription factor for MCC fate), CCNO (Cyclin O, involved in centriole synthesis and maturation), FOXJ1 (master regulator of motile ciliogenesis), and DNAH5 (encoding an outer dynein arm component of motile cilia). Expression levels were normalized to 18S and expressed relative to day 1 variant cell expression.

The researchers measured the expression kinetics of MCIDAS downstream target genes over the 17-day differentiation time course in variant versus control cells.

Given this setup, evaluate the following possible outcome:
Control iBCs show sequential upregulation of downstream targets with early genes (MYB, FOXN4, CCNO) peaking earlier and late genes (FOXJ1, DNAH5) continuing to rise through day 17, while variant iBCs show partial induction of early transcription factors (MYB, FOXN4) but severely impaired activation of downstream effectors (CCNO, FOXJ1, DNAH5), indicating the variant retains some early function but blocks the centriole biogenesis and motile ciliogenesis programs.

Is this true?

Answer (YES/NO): NO